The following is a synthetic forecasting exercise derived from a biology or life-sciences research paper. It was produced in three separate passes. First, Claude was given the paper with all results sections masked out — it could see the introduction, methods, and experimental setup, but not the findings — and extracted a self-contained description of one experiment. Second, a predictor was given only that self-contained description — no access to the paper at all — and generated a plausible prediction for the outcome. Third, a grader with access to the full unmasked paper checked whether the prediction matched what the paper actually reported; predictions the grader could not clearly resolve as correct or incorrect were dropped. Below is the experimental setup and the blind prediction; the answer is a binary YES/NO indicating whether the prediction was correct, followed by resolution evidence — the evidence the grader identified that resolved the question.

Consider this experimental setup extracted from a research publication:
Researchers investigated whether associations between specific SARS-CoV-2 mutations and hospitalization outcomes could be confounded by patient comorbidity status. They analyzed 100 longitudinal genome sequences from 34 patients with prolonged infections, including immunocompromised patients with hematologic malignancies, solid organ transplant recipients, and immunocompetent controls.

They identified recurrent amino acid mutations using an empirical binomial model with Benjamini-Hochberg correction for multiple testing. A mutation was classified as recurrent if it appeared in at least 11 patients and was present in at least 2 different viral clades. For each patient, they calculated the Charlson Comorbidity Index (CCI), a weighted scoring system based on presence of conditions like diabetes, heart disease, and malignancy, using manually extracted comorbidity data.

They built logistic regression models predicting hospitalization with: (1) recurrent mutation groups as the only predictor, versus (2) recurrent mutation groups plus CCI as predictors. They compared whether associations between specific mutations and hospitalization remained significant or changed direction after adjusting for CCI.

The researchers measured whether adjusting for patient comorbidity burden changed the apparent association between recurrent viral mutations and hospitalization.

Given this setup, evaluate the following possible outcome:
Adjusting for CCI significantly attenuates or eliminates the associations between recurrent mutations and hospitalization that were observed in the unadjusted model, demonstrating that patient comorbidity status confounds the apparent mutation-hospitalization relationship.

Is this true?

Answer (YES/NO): NO